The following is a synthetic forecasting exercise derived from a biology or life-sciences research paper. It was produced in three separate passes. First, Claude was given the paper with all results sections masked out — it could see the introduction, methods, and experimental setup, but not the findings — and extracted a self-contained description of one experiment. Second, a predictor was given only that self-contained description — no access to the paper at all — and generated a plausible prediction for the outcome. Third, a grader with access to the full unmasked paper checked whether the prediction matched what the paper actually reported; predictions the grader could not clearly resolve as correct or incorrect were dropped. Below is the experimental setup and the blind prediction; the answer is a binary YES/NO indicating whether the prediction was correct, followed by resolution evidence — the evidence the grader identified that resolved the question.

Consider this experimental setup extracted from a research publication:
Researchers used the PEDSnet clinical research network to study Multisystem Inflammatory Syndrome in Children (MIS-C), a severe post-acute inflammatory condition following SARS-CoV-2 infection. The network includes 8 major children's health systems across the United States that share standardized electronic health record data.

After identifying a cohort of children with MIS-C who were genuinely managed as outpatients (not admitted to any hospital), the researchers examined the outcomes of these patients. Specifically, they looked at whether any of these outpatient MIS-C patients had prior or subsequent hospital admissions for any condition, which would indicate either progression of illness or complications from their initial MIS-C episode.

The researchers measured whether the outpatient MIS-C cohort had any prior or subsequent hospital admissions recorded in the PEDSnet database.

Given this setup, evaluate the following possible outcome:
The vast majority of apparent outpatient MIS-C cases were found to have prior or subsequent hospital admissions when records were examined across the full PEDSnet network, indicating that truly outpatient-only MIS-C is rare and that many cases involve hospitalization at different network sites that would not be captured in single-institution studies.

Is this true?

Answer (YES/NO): NO